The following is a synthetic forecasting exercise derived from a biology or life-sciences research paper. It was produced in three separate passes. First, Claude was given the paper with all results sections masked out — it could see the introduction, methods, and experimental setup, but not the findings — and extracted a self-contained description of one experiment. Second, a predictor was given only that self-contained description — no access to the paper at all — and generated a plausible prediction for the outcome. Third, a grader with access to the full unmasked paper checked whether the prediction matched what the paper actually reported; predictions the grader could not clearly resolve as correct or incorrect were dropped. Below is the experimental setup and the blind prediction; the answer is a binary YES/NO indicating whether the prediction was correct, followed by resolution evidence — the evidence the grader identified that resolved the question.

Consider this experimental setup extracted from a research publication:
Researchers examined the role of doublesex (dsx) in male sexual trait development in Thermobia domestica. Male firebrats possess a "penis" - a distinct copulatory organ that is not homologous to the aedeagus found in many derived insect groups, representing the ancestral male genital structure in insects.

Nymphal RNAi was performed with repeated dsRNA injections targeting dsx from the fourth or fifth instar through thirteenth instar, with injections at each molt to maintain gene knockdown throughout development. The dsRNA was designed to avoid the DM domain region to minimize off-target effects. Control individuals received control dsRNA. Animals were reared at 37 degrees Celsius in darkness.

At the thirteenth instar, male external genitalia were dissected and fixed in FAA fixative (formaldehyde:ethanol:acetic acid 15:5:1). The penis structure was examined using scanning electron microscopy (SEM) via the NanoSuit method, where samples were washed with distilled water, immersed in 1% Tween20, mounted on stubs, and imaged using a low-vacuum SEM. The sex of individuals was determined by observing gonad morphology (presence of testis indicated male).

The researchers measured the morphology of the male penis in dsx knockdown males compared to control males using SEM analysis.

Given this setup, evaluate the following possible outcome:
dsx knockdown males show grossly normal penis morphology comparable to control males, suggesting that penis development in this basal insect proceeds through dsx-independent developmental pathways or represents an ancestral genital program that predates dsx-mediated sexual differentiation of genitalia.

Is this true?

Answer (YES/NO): NO